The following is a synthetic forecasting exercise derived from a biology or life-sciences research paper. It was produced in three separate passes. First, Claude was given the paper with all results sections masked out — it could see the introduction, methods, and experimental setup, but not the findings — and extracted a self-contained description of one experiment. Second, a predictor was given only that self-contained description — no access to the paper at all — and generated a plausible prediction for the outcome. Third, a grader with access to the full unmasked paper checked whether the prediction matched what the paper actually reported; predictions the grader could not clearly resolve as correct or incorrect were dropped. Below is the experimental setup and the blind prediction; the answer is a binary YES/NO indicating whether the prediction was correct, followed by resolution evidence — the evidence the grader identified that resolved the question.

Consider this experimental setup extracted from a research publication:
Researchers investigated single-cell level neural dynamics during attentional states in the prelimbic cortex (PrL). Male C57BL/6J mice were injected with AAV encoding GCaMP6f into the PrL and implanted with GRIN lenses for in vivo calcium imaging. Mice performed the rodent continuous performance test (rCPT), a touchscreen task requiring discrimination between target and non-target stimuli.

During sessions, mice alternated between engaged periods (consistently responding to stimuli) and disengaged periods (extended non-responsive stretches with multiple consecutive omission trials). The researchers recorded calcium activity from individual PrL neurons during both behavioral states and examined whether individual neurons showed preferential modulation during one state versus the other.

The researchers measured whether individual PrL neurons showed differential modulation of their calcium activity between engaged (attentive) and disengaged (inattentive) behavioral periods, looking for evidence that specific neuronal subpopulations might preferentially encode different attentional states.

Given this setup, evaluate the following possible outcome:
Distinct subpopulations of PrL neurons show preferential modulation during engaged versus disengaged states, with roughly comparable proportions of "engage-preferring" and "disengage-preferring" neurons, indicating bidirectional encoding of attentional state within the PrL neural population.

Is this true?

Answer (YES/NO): NO